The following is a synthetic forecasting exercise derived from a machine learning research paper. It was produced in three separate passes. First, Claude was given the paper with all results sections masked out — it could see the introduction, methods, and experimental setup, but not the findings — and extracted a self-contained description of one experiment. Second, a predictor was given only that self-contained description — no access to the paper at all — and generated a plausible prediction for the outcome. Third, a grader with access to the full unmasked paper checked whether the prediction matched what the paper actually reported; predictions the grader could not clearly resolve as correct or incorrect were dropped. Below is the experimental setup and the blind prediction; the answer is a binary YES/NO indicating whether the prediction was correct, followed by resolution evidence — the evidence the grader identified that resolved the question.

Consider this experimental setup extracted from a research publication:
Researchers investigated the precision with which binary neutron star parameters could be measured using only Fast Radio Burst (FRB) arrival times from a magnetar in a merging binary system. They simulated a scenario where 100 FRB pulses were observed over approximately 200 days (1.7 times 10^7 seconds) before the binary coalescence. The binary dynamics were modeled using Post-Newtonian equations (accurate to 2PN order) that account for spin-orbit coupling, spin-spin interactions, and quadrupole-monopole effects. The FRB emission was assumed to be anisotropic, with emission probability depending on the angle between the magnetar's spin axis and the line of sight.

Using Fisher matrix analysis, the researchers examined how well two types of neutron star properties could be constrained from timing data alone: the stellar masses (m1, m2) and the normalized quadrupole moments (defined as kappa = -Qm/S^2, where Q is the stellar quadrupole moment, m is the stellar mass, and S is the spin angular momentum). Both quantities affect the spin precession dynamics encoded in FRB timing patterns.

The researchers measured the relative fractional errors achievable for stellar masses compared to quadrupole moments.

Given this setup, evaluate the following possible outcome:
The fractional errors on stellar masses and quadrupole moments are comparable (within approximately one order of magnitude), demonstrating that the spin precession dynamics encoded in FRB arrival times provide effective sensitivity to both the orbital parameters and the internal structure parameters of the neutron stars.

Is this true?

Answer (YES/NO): NO